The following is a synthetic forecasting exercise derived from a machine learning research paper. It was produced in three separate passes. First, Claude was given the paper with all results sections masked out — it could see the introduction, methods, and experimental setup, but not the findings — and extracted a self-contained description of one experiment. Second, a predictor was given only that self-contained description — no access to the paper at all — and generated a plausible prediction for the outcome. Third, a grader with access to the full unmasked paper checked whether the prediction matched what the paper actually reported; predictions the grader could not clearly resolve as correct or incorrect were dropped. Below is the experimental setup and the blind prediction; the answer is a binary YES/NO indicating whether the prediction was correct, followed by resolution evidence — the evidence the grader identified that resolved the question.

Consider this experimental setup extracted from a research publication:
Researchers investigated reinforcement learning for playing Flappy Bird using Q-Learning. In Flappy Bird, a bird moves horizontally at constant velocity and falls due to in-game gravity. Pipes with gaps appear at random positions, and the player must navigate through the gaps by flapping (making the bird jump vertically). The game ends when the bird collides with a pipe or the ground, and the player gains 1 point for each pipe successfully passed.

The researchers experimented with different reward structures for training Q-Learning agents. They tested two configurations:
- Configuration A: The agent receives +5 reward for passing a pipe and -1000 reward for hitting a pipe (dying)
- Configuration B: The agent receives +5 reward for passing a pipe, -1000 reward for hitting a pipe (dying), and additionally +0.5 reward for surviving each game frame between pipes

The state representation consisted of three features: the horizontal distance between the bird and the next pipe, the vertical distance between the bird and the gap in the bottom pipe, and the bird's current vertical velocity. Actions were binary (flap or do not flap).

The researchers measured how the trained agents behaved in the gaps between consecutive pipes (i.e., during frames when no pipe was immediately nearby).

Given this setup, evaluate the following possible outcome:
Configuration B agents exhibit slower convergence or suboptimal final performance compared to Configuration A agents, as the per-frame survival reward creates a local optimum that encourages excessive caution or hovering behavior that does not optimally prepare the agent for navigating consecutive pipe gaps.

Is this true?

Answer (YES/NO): NO